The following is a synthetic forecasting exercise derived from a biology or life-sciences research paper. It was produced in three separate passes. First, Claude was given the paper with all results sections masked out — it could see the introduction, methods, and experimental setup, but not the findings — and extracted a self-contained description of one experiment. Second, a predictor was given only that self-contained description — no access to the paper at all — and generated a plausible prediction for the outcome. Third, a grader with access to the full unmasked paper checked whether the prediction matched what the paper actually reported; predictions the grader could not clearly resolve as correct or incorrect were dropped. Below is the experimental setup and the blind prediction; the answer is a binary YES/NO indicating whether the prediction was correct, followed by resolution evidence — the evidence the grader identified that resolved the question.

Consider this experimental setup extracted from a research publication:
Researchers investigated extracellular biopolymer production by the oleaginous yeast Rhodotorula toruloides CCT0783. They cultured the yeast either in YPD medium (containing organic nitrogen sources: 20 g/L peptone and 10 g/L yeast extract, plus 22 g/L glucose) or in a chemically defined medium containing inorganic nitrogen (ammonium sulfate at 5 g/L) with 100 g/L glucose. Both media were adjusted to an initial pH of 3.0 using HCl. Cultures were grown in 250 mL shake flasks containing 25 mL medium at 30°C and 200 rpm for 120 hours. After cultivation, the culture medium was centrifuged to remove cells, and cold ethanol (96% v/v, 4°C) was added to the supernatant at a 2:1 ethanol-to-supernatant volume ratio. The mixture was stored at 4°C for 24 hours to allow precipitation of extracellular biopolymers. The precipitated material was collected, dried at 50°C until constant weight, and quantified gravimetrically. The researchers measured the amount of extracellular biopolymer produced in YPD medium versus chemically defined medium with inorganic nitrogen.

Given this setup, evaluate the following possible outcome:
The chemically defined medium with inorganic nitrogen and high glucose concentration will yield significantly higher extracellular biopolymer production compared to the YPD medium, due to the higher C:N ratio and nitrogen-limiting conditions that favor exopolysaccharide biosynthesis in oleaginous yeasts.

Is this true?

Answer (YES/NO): YES